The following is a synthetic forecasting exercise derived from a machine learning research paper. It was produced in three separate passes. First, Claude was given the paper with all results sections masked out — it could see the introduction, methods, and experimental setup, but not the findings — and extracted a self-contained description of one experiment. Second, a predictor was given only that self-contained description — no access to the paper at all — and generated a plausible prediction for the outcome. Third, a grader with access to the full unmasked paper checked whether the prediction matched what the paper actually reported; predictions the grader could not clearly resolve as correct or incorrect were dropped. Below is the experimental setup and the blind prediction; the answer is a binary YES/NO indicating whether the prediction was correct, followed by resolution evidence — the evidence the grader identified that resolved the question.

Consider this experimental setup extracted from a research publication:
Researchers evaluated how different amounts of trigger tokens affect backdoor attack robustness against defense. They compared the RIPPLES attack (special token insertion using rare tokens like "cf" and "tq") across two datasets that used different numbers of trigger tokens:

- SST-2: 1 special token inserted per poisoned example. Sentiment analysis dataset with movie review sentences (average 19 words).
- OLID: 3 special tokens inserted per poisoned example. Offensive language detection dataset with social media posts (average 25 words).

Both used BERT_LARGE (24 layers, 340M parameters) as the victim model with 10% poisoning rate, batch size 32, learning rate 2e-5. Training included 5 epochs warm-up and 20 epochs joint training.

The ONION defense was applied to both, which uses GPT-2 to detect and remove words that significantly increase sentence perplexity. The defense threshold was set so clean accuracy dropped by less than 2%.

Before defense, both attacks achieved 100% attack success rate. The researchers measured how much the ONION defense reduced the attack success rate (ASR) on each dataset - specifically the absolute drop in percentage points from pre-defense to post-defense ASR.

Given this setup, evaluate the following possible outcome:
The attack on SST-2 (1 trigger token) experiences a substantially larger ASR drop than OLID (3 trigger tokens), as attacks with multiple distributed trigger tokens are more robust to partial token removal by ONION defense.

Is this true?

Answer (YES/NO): YES